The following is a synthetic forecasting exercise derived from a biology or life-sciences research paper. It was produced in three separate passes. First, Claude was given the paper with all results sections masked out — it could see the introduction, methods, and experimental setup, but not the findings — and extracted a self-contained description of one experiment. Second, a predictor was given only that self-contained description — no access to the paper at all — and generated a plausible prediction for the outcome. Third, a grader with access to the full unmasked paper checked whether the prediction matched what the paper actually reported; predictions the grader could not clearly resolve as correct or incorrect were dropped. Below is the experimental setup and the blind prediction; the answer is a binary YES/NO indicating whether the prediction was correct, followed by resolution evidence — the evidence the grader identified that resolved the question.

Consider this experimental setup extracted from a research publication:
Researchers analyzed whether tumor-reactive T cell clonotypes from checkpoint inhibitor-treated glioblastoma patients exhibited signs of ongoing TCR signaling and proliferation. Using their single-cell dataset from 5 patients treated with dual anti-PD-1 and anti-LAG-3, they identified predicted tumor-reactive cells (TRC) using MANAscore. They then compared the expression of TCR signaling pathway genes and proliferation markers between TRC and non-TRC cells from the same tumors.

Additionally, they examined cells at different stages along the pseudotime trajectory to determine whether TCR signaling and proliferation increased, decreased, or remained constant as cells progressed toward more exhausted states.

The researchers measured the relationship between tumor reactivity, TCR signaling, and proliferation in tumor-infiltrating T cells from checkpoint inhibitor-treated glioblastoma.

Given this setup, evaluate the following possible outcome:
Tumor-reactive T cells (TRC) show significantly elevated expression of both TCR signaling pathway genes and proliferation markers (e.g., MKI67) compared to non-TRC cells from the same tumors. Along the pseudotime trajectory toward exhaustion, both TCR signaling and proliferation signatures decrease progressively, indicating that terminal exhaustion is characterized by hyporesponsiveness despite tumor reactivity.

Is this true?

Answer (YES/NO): NO